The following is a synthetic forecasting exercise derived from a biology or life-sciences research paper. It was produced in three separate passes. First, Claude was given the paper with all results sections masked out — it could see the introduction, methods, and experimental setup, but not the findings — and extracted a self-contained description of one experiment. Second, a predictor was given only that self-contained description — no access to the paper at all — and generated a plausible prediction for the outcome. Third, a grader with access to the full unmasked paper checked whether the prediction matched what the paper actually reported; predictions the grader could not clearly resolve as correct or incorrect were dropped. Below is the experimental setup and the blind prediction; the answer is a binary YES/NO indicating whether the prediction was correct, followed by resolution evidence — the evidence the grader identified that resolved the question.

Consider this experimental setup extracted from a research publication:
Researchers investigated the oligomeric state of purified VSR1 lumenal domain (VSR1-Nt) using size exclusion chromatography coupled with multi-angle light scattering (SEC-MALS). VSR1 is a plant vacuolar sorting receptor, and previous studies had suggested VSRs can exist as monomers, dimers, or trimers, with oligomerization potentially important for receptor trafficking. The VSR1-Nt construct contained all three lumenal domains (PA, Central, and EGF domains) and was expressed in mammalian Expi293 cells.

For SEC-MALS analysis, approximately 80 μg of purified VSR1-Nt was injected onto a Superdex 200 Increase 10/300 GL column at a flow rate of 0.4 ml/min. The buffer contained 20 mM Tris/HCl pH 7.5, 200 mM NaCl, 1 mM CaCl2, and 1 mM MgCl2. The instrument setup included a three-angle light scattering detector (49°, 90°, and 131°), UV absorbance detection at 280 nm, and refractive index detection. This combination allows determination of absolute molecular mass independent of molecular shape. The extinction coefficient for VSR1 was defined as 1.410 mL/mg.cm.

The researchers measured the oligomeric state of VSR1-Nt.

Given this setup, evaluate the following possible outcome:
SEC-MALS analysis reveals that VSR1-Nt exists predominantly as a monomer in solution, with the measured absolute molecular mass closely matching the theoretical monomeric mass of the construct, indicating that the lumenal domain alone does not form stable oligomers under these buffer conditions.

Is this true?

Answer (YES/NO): YES